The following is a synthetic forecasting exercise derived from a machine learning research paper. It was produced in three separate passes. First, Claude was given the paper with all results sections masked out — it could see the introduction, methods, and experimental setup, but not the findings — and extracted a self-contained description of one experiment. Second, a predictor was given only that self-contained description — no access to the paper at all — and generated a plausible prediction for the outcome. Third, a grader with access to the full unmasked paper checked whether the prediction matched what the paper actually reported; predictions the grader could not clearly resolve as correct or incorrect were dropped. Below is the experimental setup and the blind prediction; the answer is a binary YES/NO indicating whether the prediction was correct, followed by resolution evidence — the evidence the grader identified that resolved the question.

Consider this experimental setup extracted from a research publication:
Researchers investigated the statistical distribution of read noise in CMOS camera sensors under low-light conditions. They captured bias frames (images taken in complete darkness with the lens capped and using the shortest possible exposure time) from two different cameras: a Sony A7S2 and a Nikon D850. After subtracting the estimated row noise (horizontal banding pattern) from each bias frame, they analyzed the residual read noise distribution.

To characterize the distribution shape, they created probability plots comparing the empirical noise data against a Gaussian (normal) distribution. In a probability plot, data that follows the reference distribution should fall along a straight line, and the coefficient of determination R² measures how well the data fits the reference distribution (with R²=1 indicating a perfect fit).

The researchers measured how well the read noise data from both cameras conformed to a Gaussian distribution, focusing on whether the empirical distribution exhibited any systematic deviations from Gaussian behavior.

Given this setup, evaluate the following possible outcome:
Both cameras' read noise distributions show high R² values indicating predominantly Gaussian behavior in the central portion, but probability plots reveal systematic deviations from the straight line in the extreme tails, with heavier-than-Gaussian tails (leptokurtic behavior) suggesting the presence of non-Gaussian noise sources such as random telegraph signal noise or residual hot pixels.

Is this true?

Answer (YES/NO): YES